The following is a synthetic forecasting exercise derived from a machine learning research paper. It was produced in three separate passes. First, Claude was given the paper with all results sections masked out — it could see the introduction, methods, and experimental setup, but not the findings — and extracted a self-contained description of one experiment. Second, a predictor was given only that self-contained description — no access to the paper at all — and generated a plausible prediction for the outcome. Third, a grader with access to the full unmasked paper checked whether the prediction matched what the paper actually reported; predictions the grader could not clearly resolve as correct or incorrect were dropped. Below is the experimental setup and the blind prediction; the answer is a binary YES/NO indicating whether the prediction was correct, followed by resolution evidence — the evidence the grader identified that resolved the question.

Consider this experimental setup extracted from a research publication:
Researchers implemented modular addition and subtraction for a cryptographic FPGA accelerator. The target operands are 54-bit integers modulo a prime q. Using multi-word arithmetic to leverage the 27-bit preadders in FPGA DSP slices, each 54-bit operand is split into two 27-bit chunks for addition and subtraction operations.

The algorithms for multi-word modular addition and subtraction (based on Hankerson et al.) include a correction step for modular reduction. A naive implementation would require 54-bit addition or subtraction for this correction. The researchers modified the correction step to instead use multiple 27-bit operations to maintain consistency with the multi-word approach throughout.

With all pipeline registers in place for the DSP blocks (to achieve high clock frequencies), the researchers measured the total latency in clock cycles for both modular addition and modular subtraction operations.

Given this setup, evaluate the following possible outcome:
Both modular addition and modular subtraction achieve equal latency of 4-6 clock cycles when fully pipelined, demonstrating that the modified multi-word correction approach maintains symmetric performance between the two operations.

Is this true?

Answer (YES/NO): NO